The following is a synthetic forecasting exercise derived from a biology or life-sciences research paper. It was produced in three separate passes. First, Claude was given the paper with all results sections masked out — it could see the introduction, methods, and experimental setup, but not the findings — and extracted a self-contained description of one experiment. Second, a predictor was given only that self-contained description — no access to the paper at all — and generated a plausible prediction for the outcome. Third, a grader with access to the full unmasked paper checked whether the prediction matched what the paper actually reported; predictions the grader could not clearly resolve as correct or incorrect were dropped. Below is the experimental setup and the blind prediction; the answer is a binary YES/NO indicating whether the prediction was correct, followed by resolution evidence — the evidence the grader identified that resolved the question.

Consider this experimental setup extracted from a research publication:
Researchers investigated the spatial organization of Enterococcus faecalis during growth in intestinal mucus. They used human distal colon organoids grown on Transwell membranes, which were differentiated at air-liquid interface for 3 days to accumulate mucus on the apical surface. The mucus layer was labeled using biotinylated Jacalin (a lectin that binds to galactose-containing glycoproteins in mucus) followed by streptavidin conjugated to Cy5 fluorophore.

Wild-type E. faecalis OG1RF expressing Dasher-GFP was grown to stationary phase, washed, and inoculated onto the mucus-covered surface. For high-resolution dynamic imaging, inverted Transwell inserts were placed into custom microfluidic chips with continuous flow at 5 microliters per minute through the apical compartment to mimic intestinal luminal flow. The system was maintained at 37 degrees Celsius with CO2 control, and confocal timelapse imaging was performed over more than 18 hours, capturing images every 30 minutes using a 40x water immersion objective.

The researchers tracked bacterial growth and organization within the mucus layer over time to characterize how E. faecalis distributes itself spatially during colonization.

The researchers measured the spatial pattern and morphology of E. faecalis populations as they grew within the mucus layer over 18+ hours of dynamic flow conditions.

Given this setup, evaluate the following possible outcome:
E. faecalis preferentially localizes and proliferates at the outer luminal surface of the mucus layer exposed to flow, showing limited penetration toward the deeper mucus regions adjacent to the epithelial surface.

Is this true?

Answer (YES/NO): NO